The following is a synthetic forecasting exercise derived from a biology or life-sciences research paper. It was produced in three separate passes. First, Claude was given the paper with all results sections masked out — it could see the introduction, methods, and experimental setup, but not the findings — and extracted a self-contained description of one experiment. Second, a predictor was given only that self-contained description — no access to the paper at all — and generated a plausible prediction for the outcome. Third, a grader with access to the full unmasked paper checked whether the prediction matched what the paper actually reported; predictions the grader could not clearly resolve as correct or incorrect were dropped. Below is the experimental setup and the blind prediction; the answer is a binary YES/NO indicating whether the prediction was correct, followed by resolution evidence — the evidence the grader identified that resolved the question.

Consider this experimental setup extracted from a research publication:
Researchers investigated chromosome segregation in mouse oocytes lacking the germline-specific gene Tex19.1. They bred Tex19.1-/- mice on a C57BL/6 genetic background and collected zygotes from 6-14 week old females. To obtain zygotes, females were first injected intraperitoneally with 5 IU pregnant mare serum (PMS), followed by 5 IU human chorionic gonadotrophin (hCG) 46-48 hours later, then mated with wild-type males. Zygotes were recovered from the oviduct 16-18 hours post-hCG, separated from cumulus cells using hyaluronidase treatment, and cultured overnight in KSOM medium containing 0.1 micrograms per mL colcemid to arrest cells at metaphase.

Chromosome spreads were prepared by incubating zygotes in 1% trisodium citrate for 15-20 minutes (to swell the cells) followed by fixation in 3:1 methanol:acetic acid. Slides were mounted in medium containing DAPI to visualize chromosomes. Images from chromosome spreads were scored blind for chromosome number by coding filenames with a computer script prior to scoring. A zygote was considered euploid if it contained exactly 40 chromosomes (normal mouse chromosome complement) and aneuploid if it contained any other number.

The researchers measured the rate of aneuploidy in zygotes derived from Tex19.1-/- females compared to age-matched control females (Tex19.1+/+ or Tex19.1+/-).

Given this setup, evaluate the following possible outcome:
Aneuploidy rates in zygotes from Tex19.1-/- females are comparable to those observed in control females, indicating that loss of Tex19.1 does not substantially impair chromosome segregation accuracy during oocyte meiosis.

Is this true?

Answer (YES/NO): NO